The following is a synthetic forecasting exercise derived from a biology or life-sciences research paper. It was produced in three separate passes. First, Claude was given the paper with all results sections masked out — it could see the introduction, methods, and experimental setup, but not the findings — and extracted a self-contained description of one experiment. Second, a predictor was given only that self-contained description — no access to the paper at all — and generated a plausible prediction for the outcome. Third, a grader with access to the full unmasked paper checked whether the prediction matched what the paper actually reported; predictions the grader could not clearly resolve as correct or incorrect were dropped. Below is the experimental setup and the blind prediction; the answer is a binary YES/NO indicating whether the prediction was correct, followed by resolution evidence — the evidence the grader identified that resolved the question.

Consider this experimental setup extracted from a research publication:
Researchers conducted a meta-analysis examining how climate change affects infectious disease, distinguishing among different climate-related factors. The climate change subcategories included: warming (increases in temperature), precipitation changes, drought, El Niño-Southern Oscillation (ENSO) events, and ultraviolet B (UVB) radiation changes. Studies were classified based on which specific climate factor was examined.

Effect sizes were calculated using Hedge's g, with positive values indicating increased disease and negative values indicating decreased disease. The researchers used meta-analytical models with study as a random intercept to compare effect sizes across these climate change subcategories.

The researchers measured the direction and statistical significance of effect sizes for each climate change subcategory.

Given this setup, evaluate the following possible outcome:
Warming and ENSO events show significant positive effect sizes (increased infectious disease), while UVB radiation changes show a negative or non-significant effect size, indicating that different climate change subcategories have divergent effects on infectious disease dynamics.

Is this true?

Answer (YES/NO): NO